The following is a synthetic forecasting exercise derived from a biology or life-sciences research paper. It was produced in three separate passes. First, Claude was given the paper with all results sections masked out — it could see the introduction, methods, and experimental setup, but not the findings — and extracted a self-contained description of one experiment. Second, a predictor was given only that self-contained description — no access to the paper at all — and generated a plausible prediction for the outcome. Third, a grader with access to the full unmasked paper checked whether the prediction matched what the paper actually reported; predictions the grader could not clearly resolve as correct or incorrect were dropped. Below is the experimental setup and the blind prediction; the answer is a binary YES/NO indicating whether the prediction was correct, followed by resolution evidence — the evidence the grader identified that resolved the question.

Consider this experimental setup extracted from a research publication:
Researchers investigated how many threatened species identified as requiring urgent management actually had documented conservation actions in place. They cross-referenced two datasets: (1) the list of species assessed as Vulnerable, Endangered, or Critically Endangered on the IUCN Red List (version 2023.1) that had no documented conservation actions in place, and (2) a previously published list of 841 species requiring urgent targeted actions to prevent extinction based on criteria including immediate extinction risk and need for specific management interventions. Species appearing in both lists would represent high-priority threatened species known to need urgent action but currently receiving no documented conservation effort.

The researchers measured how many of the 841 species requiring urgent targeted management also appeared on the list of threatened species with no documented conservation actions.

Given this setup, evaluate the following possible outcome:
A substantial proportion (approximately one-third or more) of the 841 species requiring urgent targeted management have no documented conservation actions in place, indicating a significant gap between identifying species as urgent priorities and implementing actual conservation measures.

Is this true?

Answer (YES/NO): YES